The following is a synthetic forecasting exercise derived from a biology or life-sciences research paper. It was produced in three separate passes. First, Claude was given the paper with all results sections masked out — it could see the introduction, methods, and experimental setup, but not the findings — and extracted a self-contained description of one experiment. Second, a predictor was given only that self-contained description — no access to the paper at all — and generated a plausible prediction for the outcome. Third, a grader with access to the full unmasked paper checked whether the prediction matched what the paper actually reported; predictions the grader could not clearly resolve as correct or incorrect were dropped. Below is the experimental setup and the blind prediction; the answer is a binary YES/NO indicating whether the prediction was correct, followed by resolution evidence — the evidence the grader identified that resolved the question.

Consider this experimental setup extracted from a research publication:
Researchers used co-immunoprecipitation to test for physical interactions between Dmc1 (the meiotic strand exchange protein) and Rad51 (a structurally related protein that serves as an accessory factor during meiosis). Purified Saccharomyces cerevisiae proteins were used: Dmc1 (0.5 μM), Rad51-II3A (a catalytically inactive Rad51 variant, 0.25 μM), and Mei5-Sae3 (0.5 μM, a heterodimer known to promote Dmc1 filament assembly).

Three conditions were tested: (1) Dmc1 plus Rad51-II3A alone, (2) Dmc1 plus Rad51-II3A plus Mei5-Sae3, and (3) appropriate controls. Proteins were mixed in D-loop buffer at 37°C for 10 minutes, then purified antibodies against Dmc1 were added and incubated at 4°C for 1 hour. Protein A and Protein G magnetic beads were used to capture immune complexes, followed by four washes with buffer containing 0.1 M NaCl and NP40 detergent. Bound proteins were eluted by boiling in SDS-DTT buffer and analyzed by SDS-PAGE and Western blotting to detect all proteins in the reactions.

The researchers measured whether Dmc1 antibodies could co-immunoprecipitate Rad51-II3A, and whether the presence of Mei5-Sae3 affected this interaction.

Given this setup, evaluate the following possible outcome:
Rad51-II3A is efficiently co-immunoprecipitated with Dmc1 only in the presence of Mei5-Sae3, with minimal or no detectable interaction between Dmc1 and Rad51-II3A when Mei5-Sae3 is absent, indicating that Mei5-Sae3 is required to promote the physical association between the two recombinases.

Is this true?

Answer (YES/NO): NO